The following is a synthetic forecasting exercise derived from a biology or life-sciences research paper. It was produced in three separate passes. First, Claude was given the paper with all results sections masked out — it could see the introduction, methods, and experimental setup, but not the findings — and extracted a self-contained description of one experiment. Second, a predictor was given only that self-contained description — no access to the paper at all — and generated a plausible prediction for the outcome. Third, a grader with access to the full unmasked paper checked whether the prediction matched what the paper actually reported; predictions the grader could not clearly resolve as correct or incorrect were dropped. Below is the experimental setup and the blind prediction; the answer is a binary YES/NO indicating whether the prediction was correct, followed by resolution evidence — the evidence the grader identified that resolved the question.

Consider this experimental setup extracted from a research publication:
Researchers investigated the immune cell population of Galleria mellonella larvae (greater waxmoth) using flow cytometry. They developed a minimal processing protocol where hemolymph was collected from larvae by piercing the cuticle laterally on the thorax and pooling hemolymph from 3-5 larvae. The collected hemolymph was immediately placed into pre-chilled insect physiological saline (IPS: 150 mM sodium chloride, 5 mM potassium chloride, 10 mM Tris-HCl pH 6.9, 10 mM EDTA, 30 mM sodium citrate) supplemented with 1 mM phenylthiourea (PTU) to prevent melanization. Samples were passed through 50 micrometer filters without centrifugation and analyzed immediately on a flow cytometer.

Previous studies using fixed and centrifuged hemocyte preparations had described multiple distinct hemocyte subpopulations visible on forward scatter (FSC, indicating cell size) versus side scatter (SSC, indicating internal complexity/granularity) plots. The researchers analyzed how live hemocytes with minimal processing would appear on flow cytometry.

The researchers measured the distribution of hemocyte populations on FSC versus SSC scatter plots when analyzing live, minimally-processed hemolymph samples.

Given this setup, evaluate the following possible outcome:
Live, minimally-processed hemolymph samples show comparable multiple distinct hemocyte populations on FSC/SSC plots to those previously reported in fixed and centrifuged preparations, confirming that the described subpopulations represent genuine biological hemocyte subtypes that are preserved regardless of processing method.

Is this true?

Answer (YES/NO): NO